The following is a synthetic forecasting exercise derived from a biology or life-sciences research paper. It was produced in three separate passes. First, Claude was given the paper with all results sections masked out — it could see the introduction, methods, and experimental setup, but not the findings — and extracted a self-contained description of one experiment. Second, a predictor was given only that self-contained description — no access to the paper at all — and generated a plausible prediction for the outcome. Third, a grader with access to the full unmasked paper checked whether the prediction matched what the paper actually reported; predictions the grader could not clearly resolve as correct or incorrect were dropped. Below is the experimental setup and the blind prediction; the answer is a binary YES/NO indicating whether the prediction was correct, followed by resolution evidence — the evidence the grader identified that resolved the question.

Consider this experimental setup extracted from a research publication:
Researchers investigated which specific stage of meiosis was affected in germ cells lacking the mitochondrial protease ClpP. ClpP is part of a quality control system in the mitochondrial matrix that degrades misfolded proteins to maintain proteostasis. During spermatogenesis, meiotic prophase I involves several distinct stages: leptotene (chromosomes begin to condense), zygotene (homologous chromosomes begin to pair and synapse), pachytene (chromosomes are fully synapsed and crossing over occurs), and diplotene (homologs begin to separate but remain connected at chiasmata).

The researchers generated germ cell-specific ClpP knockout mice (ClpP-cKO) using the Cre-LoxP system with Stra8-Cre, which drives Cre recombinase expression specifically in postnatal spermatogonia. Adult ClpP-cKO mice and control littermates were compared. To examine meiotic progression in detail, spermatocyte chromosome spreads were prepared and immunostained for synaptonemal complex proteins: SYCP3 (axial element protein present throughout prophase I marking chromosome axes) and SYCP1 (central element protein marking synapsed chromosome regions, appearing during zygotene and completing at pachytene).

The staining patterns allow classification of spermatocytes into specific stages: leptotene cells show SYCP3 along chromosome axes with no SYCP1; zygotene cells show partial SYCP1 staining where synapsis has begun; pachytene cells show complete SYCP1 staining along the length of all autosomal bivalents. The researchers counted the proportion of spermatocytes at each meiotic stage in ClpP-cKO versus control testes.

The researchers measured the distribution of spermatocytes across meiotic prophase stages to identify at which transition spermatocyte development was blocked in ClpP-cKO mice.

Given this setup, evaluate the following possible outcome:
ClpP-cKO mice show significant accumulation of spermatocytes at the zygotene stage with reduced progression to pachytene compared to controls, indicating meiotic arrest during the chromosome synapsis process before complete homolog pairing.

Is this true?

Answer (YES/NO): YES